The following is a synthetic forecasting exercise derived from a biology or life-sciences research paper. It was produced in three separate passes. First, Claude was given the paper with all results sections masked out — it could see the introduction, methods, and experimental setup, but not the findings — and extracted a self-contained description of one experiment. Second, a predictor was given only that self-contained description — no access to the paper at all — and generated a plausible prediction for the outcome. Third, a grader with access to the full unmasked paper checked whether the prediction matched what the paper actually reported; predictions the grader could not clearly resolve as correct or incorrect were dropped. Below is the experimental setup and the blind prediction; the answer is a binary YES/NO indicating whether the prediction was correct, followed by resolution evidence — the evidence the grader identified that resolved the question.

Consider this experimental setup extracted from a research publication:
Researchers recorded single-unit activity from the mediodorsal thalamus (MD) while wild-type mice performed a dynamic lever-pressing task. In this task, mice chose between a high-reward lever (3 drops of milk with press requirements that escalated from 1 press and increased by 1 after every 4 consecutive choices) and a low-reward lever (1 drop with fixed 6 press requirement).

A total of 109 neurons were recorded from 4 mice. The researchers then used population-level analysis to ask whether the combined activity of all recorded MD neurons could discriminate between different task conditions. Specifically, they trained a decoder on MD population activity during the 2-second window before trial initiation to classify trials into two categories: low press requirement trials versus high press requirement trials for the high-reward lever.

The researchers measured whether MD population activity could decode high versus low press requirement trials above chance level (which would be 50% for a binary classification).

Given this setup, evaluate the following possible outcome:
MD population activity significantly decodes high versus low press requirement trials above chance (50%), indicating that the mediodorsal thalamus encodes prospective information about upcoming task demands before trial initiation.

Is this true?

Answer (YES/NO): YES